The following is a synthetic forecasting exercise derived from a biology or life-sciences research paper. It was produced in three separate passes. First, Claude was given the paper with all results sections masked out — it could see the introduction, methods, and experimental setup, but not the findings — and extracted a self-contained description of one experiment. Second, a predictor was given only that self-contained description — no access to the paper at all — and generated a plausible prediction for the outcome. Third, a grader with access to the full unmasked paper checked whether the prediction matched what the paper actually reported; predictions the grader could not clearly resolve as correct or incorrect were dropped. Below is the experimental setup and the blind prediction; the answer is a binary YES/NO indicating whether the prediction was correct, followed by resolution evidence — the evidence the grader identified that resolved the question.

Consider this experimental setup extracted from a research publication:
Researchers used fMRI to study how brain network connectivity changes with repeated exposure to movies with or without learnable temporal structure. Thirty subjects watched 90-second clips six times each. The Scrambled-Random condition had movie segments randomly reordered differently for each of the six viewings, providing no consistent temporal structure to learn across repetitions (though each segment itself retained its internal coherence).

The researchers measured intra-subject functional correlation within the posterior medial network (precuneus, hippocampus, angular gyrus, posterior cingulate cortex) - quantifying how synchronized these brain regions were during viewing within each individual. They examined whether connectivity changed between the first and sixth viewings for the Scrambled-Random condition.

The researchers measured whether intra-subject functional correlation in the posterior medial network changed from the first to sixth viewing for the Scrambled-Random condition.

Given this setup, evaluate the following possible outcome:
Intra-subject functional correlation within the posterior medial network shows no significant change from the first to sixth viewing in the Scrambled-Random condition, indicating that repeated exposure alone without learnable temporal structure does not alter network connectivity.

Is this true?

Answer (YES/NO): NO